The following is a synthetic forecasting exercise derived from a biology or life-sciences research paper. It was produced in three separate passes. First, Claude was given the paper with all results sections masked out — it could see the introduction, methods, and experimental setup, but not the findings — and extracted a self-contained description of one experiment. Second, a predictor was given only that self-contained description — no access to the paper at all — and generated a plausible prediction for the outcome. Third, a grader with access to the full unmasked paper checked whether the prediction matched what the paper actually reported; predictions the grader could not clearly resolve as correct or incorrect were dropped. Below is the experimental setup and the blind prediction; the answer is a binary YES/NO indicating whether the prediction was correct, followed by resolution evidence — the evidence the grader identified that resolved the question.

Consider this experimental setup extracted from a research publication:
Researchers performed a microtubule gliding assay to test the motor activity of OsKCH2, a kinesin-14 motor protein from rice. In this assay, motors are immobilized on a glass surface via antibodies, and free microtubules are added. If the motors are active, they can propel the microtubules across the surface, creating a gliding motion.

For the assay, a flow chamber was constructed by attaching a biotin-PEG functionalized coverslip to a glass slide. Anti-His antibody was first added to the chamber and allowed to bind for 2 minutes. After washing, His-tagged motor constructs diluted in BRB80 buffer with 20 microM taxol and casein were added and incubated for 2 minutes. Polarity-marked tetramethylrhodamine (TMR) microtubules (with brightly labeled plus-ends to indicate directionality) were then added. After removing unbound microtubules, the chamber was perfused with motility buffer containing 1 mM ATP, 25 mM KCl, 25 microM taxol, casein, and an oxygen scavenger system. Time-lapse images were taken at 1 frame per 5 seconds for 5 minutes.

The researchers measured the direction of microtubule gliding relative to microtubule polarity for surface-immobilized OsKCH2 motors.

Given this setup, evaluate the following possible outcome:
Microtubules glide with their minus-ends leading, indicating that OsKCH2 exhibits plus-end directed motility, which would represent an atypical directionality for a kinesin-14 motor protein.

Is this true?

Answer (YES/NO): NO